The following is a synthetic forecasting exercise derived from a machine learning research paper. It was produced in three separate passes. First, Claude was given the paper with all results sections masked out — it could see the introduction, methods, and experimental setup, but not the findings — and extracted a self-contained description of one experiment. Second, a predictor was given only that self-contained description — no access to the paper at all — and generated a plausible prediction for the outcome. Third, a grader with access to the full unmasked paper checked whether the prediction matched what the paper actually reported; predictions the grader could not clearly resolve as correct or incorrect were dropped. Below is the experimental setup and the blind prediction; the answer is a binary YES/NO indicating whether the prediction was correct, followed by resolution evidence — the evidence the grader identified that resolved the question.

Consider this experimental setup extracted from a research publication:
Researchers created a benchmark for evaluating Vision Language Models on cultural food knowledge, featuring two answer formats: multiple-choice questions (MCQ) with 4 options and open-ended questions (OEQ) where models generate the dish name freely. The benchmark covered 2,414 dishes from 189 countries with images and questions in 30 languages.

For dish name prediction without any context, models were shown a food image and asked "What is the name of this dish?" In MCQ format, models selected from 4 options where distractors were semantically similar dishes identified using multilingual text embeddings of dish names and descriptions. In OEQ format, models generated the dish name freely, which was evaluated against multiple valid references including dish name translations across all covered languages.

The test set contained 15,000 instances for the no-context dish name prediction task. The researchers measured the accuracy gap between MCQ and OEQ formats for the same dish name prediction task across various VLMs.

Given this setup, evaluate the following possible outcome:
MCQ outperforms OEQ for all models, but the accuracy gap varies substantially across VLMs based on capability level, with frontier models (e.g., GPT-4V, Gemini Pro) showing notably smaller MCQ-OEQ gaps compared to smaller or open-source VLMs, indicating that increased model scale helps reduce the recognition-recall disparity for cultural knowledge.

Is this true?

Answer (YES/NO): NO